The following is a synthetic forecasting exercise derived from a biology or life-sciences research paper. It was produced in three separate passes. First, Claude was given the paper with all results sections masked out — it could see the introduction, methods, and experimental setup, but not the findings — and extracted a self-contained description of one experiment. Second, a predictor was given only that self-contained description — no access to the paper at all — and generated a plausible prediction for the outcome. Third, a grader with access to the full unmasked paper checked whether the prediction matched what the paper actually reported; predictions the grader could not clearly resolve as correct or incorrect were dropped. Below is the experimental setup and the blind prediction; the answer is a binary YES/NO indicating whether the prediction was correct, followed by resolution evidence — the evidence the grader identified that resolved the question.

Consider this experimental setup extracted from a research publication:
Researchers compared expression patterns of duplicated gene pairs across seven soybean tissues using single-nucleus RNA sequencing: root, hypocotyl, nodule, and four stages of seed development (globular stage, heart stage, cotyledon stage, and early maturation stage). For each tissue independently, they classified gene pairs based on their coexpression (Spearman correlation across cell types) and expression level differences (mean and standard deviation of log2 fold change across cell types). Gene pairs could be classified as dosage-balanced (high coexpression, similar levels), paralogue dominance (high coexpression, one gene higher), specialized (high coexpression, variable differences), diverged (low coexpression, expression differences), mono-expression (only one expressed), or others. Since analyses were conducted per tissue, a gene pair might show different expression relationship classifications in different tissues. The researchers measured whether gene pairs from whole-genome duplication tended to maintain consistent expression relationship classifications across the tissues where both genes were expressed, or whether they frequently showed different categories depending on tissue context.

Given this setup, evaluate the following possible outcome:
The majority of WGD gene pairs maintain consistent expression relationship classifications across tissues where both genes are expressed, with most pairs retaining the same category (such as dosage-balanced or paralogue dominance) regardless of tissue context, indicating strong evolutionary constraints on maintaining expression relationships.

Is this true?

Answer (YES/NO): NO